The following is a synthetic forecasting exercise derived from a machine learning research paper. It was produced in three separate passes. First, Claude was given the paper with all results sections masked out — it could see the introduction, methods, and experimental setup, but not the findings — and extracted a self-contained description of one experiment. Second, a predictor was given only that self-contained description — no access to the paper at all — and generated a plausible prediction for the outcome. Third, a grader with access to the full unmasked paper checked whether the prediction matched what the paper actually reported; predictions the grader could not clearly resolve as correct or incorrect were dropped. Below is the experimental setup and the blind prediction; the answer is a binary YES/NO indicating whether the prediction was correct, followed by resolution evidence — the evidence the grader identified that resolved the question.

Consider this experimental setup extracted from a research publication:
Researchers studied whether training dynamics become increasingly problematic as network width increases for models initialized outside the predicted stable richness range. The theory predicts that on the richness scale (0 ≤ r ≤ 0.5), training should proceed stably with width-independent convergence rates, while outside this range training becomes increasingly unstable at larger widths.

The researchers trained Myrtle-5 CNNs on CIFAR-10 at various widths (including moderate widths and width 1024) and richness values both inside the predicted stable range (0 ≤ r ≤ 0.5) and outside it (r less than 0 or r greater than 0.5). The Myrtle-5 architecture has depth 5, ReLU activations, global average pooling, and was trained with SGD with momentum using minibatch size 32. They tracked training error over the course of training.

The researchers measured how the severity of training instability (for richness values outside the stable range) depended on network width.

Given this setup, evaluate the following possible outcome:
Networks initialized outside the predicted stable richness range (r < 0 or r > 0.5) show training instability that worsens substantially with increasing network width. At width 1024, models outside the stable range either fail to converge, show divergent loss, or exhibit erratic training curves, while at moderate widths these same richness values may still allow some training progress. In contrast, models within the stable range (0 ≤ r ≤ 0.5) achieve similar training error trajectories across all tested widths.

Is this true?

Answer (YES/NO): YES